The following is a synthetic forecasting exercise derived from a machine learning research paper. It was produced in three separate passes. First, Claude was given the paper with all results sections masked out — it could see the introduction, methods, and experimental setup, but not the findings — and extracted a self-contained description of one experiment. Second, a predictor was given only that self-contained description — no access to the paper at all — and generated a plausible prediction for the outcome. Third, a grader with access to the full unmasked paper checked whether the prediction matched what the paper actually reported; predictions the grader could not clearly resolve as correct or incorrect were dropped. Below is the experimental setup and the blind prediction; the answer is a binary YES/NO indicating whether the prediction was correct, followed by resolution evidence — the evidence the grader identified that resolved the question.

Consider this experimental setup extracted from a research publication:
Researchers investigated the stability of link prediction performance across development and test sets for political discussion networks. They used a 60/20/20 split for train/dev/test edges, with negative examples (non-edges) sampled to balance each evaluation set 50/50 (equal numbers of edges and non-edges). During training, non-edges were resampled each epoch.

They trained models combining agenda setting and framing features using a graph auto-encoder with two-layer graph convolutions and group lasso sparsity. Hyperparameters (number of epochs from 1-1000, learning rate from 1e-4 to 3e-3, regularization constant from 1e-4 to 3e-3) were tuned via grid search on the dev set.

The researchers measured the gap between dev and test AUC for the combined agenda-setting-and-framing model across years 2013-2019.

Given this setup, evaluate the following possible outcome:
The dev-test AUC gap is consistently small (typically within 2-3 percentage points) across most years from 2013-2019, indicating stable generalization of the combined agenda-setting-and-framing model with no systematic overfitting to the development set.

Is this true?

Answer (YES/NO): YES